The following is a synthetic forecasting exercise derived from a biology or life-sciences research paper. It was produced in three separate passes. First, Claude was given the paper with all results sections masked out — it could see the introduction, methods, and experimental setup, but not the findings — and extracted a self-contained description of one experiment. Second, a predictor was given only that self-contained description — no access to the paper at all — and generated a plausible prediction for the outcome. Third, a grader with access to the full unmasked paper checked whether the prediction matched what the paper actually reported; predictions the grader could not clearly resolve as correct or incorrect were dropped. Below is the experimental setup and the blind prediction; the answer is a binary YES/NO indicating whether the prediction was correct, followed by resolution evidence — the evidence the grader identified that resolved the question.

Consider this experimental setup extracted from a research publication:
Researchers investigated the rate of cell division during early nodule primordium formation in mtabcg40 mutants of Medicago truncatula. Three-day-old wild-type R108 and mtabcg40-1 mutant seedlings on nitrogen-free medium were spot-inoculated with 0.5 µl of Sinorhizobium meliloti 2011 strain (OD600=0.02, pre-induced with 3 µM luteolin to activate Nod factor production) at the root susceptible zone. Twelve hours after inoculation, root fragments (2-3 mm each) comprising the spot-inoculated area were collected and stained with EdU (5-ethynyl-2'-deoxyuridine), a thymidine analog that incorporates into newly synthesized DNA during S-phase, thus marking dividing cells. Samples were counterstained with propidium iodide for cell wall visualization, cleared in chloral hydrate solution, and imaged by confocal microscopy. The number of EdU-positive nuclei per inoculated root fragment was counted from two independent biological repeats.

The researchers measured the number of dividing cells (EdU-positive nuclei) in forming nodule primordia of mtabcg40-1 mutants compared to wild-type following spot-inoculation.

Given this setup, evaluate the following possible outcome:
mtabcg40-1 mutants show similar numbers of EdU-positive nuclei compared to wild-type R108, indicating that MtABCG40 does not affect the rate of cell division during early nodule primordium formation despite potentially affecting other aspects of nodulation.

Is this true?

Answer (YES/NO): NO